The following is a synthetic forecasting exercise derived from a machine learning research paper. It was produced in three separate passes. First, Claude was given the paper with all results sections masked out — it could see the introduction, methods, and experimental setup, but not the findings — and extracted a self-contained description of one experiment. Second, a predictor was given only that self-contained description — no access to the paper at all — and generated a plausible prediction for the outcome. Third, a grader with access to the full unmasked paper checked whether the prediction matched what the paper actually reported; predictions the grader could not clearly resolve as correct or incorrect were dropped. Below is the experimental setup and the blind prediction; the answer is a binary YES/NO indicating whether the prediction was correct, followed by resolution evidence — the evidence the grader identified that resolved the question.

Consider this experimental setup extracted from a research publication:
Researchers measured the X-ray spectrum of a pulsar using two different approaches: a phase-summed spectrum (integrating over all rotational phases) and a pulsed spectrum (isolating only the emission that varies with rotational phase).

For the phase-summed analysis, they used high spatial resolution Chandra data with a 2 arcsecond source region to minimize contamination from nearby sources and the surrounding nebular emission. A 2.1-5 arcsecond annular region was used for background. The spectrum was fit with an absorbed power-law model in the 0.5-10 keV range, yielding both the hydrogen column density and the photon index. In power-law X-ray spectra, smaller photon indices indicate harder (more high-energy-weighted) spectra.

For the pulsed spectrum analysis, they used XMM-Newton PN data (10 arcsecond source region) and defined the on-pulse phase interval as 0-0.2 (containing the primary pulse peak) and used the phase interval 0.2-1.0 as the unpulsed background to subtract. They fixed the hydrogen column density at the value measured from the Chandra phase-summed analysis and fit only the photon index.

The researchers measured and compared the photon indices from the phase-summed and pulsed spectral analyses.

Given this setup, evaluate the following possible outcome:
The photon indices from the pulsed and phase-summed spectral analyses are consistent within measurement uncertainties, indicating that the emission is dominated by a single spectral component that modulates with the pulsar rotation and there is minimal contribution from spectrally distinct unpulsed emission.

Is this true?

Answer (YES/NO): YES